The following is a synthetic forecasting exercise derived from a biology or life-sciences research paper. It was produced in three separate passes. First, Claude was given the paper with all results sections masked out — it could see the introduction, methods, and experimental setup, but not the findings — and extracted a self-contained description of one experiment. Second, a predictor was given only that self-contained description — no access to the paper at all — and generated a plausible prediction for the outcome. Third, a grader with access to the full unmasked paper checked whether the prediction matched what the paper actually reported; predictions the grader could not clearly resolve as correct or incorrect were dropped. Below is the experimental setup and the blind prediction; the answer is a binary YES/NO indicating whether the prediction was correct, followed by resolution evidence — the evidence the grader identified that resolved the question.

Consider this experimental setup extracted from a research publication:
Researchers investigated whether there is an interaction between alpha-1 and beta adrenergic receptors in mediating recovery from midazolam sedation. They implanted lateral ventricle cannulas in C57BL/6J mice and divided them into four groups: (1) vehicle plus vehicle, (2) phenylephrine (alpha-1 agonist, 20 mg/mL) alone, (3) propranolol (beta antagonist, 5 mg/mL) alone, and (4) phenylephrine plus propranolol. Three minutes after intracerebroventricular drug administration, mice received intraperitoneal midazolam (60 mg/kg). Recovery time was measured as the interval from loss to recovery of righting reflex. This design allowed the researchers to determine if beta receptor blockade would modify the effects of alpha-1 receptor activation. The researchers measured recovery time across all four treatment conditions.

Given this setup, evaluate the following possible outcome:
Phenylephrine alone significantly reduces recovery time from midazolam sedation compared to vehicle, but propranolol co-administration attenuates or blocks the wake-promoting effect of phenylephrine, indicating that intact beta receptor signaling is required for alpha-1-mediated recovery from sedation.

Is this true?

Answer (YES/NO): NO